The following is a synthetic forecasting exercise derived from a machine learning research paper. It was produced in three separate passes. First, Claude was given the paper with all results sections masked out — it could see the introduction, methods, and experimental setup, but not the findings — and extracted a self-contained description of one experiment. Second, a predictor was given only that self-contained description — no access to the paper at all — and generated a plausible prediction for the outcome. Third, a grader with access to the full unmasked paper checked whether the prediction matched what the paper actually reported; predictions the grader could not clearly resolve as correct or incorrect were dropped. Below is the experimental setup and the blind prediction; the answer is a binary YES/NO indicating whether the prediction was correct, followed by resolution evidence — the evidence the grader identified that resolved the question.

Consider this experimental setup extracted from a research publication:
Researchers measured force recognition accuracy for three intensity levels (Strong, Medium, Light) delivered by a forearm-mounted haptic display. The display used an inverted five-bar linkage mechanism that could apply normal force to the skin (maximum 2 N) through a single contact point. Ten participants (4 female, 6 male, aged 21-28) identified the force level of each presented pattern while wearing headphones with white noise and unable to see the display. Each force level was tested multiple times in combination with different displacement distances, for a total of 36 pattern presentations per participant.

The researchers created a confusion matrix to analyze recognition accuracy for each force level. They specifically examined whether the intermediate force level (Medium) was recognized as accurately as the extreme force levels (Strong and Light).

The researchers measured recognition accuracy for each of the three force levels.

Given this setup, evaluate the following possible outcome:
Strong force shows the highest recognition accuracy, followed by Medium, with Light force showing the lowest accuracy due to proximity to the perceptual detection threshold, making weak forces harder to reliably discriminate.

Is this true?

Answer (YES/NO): NO